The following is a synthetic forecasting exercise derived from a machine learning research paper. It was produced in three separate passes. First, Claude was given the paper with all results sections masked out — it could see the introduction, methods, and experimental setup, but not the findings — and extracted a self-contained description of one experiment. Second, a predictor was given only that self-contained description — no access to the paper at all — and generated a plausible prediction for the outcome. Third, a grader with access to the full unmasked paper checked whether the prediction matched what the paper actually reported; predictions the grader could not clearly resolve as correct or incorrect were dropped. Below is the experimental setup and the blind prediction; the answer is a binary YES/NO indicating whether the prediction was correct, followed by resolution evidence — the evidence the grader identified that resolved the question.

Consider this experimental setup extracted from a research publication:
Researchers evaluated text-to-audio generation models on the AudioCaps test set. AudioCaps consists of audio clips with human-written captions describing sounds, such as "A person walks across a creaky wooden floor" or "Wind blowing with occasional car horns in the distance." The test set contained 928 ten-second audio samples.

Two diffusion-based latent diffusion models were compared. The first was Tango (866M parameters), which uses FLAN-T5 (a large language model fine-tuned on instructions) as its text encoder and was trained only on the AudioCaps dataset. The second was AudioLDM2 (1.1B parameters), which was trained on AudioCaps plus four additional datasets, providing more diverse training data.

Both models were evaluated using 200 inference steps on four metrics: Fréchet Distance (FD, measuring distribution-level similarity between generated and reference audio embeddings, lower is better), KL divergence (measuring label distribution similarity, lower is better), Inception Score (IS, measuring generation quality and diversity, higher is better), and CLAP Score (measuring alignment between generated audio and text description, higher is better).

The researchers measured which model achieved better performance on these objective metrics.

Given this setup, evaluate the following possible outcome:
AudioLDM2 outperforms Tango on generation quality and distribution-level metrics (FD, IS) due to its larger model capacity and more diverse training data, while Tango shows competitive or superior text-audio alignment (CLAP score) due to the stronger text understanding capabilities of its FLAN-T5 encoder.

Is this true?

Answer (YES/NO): NO